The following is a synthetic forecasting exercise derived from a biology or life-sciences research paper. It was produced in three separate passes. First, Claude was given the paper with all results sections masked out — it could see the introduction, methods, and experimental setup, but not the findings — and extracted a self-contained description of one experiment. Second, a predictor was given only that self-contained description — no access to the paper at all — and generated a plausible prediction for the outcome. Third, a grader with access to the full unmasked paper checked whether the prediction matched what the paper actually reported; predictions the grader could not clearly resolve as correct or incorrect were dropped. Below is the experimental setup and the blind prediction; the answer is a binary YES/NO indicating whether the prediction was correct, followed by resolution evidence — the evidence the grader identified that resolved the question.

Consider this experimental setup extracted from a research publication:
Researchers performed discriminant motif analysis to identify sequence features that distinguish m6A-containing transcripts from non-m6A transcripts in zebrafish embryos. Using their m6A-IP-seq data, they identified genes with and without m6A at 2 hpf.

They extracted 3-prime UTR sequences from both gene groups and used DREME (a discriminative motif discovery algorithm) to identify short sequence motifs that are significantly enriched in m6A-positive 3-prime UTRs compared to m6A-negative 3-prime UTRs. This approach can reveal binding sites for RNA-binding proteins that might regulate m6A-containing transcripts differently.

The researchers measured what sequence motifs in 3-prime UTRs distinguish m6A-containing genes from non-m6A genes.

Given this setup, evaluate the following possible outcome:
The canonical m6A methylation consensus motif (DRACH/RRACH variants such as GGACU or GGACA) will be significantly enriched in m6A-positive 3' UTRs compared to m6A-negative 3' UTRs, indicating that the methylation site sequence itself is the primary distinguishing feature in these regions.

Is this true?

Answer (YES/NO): NO